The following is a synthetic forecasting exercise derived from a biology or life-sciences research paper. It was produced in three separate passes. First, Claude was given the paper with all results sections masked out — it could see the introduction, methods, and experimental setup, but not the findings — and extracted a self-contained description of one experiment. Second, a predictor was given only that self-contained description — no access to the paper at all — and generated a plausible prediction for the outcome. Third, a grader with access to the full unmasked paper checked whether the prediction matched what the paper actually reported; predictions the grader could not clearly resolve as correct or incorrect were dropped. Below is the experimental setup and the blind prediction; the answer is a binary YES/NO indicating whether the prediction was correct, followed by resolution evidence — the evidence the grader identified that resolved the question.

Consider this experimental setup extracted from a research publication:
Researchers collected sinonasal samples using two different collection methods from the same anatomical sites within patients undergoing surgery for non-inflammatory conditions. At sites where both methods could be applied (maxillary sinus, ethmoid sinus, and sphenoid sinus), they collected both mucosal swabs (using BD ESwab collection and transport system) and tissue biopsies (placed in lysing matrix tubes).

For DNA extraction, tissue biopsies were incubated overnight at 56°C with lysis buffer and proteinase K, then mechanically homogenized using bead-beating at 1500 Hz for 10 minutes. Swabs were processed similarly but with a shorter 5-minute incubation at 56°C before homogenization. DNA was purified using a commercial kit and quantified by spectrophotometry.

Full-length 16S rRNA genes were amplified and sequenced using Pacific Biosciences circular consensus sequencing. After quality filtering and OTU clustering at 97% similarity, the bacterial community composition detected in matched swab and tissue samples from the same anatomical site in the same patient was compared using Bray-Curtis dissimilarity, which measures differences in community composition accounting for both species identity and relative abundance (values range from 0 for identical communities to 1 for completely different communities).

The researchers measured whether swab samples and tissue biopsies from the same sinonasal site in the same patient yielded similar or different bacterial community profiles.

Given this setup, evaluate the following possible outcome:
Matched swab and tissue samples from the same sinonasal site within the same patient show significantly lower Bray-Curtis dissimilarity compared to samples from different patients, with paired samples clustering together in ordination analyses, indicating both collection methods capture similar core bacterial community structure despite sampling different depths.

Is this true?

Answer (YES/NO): YES